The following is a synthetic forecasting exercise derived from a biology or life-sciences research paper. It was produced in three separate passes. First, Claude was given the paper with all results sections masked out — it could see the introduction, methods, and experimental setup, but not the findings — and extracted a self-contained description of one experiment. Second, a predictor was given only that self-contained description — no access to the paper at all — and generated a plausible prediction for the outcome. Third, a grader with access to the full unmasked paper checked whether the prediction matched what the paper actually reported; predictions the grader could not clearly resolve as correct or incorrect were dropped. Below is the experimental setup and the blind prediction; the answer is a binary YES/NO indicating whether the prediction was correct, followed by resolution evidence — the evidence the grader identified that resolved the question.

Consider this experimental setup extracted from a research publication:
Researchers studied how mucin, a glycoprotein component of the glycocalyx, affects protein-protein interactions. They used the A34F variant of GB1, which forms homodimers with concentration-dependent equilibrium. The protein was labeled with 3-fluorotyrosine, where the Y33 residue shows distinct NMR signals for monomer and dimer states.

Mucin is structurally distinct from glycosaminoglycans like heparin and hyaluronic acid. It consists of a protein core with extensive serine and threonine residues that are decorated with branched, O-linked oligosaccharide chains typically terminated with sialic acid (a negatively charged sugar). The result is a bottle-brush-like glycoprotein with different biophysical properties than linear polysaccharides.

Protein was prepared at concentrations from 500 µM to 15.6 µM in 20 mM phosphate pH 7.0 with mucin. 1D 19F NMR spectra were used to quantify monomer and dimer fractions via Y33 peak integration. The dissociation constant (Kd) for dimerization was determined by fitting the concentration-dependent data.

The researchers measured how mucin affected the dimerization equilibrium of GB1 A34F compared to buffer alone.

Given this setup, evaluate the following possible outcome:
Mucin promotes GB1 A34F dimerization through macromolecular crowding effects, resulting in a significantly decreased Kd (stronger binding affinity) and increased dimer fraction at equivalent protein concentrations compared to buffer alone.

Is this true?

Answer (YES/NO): YES